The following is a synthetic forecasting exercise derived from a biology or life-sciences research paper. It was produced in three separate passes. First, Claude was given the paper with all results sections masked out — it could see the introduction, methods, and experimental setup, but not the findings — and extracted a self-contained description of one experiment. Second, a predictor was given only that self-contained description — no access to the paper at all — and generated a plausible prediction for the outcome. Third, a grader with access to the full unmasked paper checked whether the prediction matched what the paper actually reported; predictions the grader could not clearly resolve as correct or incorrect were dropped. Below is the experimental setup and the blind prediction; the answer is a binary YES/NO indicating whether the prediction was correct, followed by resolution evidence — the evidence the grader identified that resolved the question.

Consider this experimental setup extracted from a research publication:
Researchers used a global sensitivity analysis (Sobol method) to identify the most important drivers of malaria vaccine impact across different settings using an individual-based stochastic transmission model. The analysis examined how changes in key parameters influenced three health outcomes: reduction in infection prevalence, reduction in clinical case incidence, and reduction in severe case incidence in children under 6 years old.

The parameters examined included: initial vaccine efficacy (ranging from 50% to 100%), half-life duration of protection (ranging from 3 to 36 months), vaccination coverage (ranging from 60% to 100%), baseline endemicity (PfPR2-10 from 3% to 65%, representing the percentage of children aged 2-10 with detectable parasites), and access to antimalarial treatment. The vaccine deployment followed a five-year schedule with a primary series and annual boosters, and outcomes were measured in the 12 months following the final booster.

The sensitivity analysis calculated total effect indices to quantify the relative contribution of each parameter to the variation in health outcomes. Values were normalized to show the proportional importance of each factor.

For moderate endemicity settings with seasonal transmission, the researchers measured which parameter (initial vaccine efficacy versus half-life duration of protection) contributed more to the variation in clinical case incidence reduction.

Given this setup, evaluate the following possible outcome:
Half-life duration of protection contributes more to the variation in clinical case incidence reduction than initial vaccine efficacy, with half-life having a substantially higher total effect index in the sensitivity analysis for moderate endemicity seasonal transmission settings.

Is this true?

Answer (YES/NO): NO